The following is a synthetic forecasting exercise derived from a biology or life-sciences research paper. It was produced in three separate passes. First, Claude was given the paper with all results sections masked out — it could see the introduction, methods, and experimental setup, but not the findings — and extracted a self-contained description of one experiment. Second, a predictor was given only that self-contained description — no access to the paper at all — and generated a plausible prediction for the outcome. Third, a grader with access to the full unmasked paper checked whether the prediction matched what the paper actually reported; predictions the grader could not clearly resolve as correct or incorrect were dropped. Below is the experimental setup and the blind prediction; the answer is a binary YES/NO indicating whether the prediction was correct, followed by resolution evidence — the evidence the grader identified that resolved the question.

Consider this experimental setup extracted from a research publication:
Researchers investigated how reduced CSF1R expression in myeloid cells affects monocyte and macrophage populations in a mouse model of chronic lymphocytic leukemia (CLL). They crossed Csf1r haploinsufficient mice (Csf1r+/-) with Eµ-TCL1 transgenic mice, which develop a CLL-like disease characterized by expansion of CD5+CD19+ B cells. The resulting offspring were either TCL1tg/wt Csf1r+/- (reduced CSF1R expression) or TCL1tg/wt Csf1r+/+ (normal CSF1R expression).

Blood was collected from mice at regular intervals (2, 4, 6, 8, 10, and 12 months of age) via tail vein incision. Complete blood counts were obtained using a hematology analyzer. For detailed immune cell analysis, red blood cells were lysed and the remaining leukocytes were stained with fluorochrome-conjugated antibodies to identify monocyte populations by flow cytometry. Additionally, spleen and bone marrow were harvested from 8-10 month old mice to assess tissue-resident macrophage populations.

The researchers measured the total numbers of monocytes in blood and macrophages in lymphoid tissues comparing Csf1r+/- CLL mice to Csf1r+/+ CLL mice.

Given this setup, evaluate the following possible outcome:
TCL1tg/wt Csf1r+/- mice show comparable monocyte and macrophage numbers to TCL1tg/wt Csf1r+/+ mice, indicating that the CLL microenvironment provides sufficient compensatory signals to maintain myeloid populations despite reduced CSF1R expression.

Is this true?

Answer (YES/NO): YES